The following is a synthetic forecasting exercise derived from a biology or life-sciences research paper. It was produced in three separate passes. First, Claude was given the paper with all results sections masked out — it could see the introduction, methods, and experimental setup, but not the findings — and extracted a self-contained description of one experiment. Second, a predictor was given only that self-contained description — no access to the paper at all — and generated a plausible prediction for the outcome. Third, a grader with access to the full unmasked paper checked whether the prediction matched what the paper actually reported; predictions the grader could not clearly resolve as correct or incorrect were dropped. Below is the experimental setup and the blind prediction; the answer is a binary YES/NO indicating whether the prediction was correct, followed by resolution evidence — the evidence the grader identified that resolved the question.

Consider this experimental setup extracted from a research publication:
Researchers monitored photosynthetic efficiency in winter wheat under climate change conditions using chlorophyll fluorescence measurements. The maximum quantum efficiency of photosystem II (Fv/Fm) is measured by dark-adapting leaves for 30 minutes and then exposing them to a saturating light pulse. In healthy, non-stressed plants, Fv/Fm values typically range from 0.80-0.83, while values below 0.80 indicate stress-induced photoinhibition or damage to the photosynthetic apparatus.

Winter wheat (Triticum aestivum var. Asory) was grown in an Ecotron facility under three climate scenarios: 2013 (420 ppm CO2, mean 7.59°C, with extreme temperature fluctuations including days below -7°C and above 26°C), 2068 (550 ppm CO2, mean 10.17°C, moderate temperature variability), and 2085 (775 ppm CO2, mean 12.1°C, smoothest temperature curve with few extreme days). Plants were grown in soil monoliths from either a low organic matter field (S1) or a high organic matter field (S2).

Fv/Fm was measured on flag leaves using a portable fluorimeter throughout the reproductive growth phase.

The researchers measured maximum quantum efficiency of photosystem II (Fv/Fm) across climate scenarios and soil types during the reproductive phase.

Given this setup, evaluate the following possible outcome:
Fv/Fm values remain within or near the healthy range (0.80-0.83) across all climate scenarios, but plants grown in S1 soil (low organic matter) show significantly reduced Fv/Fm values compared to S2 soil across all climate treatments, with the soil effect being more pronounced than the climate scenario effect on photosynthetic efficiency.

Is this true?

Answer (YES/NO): NO